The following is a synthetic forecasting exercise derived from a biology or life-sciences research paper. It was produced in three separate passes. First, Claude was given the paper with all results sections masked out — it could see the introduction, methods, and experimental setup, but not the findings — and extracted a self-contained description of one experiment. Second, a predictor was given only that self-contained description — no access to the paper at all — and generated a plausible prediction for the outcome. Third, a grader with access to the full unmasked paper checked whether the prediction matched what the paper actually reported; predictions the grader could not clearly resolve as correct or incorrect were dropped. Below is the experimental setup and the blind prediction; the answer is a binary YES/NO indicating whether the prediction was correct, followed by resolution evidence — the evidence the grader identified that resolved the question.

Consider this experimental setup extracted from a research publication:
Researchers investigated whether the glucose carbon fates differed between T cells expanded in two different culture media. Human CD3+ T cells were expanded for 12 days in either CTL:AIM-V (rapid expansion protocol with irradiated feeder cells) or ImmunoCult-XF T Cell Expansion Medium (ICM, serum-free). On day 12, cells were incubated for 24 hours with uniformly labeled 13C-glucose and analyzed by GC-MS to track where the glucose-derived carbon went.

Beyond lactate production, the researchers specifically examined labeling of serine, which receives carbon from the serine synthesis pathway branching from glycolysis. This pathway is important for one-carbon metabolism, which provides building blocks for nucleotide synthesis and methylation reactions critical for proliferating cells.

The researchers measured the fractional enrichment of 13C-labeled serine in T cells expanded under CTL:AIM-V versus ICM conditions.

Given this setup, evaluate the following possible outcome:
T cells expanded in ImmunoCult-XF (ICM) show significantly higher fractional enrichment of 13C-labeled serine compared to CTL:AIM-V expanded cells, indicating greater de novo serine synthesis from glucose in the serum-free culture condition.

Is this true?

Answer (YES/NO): YES